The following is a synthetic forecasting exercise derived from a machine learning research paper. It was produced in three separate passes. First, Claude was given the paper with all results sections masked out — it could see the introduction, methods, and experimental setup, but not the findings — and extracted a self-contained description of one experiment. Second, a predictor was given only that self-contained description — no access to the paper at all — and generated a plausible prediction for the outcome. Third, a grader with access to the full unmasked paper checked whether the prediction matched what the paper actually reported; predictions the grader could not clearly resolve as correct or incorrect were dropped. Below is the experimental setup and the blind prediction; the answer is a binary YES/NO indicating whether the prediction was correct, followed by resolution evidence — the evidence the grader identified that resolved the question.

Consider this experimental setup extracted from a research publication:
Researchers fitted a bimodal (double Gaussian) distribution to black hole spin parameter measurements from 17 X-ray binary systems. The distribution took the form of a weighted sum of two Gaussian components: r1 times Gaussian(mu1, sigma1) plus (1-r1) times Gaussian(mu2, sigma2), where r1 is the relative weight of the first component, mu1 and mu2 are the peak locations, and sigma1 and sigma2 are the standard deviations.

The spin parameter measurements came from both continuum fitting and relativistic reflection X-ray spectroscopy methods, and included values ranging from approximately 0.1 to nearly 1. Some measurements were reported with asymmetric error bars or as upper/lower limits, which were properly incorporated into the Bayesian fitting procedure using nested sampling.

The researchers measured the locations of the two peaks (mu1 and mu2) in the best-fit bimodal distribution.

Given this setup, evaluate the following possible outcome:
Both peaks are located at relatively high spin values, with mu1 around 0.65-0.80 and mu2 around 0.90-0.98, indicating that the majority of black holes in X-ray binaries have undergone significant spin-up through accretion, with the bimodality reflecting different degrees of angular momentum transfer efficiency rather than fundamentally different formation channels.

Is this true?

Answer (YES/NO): NO